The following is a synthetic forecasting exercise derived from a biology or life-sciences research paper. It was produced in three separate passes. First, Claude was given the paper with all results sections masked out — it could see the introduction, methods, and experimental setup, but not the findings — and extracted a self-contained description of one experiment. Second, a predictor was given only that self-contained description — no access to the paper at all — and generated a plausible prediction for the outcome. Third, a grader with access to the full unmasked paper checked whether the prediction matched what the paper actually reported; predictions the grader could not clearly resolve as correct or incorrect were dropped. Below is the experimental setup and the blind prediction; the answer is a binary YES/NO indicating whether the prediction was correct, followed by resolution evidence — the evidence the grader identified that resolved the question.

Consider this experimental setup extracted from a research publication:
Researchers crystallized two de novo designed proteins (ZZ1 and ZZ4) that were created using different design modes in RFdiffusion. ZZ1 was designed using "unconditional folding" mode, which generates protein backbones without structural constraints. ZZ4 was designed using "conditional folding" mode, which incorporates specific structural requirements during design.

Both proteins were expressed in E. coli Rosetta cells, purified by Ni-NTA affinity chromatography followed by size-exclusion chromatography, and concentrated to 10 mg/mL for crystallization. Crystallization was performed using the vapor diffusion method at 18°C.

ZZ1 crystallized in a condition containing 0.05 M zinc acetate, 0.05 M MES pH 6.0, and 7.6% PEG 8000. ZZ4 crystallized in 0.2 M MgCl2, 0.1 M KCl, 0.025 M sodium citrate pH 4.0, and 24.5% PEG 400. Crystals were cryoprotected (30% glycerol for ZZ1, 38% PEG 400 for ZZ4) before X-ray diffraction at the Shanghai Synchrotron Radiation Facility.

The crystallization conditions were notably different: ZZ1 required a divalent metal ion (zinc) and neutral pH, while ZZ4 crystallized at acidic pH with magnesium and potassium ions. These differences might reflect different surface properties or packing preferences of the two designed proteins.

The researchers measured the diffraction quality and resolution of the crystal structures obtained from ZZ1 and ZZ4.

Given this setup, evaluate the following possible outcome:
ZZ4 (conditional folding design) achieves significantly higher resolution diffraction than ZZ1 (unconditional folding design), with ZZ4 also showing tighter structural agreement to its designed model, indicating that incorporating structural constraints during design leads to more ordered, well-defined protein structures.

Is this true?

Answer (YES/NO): NO